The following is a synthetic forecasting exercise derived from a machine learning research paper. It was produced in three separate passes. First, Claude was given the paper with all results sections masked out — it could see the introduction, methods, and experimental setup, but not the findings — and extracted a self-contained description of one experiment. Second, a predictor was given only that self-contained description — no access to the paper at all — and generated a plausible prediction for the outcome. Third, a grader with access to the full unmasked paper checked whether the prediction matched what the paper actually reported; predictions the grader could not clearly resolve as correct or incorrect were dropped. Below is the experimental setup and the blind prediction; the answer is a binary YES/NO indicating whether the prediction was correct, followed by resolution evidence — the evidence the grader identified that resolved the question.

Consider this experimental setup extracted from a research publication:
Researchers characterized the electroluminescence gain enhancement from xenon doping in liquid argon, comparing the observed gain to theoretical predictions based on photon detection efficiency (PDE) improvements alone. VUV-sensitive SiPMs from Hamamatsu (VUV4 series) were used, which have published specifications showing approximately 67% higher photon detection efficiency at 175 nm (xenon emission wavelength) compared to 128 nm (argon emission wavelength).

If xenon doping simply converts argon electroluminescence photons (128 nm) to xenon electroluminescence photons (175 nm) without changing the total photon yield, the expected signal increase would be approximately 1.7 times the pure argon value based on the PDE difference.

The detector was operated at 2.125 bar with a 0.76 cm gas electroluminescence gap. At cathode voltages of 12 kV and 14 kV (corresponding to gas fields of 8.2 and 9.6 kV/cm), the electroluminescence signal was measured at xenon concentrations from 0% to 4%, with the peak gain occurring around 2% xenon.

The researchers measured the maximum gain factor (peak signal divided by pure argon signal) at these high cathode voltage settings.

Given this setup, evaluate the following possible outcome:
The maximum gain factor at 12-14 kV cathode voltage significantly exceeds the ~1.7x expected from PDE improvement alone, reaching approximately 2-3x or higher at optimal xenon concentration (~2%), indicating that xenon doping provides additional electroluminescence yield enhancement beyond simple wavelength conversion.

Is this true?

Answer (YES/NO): YES